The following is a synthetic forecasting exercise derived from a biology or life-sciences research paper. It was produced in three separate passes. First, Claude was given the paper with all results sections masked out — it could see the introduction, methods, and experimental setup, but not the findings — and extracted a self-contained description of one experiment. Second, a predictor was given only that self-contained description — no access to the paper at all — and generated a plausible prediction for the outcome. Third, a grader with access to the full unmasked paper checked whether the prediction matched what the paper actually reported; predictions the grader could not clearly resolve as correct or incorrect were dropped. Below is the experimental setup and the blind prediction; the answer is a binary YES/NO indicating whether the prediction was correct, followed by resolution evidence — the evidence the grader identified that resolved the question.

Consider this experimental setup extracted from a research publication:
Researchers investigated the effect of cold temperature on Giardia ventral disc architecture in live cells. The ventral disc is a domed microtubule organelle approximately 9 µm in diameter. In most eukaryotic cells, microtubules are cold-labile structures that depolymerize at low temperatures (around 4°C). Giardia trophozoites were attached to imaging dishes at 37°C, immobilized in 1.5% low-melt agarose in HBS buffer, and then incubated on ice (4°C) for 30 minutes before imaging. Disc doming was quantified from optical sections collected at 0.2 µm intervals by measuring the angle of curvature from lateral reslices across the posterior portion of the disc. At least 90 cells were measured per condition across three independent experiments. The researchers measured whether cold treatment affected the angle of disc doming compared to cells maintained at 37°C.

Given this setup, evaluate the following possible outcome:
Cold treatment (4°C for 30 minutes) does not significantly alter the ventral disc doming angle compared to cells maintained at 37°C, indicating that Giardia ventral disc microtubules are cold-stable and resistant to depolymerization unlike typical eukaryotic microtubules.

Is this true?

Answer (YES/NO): NO